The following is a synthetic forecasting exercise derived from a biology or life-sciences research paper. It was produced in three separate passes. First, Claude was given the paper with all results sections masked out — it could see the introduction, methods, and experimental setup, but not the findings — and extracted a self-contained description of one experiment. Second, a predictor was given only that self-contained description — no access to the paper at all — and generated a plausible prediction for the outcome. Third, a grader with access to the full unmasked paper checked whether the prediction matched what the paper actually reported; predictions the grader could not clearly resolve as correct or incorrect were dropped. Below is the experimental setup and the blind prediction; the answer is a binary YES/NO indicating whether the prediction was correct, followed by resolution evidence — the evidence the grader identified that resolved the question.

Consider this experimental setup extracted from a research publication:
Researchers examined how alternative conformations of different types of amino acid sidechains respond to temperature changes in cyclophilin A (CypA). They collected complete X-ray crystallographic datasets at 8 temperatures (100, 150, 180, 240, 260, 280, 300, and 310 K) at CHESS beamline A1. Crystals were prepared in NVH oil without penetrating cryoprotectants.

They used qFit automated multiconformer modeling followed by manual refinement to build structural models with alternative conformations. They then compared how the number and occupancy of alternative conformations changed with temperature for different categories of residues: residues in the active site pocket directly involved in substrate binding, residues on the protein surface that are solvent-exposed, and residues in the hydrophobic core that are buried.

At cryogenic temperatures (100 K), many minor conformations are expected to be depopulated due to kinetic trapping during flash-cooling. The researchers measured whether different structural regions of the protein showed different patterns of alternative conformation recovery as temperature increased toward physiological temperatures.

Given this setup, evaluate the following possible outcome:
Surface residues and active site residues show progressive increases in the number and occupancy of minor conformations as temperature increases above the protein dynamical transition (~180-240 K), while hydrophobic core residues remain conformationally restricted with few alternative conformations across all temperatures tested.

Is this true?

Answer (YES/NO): NO